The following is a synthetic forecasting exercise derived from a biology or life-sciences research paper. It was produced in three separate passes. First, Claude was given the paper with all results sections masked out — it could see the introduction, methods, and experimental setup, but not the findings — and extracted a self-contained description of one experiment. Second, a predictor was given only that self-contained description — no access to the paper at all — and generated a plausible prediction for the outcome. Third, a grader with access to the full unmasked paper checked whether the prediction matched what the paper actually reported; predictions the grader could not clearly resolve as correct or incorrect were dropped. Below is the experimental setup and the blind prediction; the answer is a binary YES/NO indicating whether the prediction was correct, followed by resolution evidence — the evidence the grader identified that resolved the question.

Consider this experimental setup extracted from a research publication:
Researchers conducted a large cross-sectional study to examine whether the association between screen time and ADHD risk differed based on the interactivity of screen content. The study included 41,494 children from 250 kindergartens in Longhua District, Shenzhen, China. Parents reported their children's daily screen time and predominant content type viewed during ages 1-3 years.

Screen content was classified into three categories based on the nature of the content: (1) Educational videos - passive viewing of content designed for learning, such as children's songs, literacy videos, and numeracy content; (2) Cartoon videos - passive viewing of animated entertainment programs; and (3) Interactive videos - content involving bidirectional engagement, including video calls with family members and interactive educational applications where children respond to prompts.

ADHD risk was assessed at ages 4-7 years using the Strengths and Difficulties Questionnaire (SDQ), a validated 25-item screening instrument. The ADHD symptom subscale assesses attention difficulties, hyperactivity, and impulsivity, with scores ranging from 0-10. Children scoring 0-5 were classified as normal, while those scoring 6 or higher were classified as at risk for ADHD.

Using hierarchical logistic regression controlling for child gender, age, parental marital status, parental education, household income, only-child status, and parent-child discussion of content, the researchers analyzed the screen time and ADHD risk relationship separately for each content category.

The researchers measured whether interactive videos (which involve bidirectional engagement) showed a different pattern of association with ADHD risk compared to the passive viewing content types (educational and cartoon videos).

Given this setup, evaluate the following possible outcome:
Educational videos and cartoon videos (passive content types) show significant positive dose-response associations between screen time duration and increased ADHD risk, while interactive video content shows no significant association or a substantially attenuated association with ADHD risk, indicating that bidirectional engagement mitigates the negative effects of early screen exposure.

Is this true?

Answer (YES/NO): YES